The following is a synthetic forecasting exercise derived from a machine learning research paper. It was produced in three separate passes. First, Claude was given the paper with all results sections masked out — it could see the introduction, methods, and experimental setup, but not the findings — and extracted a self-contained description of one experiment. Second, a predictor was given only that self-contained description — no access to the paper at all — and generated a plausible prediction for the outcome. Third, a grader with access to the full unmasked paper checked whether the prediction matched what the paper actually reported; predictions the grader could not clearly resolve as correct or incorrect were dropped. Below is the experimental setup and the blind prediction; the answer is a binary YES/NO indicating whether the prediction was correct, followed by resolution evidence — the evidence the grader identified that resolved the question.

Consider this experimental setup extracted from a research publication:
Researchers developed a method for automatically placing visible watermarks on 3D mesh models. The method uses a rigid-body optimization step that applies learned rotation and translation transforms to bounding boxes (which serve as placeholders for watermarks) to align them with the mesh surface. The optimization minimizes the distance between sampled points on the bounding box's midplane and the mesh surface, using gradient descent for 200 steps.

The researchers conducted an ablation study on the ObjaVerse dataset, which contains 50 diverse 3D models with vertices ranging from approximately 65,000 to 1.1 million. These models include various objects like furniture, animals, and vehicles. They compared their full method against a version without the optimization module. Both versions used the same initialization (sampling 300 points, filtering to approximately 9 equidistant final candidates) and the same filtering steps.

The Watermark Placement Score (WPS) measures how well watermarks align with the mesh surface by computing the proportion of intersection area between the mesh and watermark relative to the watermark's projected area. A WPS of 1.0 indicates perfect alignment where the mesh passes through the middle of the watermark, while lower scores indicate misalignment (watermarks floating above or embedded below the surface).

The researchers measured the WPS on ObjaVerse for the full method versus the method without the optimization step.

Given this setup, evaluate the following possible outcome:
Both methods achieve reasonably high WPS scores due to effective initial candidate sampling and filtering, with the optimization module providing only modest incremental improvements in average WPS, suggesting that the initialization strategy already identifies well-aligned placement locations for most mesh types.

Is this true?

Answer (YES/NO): NO